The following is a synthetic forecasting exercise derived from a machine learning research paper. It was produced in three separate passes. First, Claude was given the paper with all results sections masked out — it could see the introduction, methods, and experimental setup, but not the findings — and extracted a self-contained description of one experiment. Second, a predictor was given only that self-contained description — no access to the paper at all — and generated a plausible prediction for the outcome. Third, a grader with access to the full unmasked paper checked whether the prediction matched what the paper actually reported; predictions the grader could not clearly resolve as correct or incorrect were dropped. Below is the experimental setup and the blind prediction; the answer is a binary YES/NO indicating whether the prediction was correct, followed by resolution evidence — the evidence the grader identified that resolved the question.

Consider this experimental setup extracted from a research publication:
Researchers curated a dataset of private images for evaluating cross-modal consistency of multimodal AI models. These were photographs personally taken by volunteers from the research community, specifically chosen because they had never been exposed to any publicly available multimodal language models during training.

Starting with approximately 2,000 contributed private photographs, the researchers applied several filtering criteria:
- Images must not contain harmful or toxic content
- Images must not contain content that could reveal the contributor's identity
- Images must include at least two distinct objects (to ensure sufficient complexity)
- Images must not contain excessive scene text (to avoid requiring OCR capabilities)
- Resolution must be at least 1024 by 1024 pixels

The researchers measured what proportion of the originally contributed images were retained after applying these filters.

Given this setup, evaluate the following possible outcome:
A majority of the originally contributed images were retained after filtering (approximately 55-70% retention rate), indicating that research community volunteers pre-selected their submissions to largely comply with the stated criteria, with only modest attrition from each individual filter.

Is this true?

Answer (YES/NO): NO